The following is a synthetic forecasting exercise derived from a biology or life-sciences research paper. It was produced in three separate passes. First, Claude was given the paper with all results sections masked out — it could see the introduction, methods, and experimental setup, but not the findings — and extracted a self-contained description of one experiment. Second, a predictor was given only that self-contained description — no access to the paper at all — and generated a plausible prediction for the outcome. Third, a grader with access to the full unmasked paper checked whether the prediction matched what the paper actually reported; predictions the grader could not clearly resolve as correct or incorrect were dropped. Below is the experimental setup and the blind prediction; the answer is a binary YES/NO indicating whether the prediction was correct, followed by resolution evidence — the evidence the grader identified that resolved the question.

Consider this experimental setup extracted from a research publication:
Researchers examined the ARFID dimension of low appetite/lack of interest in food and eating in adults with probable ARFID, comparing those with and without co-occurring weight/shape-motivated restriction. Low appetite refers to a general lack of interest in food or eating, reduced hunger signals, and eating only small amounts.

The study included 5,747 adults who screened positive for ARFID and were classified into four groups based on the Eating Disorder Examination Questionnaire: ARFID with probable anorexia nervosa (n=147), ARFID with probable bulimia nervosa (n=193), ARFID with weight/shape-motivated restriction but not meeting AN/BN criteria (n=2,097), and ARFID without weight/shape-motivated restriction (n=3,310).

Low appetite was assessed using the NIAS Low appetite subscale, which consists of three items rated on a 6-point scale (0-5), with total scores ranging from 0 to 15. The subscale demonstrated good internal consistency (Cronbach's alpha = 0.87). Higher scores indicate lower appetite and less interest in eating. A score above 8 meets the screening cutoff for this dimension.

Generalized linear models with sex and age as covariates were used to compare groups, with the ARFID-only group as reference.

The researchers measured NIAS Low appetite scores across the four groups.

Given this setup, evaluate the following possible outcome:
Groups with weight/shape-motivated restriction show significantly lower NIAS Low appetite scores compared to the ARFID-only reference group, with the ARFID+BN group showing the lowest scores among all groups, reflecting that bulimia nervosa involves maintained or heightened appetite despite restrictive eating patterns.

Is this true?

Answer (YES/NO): NO